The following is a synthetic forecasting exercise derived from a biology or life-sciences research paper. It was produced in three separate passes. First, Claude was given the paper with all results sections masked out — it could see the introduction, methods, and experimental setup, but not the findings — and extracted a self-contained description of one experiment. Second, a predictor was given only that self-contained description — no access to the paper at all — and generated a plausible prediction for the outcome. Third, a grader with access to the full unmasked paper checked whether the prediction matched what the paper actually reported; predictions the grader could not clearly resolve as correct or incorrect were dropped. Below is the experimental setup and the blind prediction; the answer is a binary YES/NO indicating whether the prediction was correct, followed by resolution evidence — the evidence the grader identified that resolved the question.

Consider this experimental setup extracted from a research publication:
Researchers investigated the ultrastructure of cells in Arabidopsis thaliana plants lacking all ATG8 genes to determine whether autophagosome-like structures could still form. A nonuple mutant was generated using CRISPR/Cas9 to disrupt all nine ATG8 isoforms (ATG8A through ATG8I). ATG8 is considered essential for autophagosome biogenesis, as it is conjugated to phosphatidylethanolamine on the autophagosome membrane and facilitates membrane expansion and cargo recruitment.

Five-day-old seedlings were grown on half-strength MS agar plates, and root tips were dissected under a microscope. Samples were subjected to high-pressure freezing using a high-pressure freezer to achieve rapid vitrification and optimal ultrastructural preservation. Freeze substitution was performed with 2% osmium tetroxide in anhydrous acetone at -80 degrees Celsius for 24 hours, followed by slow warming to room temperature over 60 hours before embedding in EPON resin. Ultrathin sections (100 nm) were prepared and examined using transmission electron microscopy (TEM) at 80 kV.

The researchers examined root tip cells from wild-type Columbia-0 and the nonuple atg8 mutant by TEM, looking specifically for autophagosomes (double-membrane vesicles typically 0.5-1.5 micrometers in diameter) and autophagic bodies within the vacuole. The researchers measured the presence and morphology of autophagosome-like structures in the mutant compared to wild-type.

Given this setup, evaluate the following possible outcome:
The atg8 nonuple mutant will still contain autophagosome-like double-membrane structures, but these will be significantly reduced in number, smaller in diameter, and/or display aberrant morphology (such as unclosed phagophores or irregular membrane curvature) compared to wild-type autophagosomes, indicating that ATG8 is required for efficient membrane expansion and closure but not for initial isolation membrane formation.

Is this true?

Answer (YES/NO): NO